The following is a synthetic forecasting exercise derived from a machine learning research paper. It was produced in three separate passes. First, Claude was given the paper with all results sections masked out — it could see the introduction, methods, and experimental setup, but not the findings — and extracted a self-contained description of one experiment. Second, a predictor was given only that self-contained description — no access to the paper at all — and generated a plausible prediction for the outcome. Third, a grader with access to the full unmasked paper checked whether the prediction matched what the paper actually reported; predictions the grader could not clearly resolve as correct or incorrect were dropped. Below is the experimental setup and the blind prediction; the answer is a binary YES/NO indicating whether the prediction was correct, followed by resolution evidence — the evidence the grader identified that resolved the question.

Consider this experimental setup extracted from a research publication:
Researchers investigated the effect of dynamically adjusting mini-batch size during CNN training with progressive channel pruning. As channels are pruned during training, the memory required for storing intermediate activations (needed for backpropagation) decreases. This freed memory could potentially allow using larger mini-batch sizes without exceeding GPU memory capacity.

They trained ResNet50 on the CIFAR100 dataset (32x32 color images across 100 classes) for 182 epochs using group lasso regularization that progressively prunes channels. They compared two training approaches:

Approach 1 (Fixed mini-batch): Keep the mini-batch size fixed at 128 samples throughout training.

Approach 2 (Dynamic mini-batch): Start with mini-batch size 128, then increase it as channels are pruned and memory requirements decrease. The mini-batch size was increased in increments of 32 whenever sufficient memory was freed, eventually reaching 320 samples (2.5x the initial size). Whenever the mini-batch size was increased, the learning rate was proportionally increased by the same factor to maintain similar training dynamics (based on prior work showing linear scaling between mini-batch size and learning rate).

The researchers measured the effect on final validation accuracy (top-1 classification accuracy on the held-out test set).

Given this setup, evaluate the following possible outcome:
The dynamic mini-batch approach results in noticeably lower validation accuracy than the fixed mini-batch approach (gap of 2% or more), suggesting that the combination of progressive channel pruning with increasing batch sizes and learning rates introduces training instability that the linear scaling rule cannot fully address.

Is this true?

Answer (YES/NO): NO